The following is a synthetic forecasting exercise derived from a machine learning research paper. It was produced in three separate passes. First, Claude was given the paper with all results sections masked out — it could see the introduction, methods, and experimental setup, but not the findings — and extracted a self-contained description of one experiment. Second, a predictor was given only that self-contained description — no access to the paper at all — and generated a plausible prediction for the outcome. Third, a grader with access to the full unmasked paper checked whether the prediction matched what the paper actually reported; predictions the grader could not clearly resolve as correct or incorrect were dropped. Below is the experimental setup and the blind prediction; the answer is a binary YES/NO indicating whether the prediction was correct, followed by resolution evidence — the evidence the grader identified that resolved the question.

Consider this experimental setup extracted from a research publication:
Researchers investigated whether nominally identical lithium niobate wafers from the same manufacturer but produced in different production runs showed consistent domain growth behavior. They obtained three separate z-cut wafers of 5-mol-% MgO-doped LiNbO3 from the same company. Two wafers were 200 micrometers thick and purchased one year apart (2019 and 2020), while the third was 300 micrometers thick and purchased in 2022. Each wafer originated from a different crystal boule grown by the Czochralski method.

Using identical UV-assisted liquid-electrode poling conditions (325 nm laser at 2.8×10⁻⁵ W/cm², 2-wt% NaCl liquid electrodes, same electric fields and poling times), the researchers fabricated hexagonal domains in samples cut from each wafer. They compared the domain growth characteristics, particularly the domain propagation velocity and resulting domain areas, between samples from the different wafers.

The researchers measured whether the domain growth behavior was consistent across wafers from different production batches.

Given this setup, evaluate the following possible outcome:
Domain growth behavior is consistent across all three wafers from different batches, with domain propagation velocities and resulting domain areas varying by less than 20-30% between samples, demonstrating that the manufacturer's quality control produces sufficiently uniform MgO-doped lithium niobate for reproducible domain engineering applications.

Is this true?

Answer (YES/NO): NO